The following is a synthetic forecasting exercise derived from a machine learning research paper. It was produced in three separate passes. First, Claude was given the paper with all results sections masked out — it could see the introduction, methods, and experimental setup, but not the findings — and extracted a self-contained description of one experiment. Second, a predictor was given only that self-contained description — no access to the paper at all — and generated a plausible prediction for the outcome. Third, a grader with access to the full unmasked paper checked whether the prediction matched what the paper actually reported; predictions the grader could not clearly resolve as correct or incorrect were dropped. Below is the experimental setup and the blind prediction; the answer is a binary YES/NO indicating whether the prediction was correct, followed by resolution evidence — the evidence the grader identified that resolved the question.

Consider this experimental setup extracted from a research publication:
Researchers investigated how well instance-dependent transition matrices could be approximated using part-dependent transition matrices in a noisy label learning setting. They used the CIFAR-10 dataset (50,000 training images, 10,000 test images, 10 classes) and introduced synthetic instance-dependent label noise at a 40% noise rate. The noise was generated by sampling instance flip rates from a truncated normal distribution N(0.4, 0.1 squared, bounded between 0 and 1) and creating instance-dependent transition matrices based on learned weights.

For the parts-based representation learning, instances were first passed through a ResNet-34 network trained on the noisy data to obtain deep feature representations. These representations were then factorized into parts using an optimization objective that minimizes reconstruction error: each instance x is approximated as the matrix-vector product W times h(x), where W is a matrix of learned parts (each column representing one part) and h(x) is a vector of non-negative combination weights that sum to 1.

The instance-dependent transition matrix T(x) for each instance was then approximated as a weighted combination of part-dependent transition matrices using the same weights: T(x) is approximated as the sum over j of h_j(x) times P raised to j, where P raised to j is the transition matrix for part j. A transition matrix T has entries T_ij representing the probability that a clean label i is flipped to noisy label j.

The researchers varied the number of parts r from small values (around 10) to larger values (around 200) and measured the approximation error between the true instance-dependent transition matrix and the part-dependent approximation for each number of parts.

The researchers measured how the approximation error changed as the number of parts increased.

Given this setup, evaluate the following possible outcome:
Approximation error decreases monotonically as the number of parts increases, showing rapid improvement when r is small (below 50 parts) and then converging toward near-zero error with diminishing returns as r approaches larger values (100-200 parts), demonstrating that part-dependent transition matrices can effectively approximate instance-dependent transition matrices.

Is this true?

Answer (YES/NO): NO